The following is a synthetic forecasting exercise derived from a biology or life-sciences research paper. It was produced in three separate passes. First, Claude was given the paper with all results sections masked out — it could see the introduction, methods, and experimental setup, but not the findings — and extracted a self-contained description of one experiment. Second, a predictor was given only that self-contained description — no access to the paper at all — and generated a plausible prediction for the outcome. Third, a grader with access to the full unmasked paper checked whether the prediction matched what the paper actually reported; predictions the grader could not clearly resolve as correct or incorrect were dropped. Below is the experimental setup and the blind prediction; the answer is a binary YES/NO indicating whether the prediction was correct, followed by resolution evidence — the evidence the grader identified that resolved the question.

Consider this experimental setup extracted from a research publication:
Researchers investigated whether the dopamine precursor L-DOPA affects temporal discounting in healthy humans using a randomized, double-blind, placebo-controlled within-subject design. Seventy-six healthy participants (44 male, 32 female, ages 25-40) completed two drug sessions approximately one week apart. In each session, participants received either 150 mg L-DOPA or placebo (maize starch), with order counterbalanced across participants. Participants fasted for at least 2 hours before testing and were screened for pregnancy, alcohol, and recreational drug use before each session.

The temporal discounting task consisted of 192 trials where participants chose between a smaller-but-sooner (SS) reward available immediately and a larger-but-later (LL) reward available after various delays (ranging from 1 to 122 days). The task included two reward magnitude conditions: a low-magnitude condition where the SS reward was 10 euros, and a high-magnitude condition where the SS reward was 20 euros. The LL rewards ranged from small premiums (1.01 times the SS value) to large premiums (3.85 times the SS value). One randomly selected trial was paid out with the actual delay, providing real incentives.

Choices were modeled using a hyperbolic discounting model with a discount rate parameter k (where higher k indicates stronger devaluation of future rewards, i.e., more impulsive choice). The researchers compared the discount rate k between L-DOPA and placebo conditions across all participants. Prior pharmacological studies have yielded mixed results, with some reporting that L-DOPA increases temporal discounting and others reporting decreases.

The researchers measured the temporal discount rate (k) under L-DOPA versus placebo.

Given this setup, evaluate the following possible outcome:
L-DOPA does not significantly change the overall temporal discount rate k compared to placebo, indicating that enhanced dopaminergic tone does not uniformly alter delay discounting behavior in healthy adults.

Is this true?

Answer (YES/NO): NO